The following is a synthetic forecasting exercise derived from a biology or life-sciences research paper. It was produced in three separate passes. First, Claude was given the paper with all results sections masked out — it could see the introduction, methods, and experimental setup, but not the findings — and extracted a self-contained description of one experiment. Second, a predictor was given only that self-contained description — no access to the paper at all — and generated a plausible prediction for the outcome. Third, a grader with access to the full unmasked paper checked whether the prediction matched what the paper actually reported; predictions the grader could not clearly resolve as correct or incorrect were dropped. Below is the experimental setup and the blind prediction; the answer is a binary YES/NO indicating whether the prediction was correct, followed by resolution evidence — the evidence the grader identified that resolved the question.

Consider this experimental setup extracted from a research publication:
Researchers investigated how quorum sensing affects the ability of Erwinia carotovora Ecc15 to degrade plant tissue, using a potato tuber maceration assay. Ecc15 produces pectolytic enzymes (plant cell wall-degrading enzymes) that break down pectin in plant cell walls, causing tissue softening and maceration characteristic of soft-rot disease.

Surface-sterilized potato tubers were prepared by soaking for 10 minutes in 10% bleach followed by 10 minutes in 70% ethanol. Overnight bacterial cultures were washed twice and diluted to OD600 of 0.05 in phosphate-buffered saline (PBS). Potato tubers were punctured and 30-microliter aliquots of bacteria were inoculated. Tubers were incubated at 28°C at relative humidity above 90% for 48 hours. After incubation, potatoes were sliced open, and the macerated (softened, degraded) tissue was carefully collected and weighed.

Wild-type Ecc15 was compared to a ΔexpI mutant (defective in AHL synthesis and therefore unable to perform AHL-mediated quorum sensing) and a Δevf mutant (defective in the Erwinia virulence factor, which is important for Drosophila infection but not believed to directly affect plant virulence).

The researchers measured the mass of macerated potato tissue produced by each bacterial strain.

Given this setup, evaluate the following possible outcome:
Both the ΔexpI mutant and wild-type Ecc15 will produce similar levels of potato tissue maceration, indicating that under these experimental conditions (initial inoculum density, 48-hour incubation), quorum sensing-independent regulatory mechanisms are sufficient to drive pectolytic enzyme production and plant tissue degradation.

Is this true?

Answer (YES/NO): NO